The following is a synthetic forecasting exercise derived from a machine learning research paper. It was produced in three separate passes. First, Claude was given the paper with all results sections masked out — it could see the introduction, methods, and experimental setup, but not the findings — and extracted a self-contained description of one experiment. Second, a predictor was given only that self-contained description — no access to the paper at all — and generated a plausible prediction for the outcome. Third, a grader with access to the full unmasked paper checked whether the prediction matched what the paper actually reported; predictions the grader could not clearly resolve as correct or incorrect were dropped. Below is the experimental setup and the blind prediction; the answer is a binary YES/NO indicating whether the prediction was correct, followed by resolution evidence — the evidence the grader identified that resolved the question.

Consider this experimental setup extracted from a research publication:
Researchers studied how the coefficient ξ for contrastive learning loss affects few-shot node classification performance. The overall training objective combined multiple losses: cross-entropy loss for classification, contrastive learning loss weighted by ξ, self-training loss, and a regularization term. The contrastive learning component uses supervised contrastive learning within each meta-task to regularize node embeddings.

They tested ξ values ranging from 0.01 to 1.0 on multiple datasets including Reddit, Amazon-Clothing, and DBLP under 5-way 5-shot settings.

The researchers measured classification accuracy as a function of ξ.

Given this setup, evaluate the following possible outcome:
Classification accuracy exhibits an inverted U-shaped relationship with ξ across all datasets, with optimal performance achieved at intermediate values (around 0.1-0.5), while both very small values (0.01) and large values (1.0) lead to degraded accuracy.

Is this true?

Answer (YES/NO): YES